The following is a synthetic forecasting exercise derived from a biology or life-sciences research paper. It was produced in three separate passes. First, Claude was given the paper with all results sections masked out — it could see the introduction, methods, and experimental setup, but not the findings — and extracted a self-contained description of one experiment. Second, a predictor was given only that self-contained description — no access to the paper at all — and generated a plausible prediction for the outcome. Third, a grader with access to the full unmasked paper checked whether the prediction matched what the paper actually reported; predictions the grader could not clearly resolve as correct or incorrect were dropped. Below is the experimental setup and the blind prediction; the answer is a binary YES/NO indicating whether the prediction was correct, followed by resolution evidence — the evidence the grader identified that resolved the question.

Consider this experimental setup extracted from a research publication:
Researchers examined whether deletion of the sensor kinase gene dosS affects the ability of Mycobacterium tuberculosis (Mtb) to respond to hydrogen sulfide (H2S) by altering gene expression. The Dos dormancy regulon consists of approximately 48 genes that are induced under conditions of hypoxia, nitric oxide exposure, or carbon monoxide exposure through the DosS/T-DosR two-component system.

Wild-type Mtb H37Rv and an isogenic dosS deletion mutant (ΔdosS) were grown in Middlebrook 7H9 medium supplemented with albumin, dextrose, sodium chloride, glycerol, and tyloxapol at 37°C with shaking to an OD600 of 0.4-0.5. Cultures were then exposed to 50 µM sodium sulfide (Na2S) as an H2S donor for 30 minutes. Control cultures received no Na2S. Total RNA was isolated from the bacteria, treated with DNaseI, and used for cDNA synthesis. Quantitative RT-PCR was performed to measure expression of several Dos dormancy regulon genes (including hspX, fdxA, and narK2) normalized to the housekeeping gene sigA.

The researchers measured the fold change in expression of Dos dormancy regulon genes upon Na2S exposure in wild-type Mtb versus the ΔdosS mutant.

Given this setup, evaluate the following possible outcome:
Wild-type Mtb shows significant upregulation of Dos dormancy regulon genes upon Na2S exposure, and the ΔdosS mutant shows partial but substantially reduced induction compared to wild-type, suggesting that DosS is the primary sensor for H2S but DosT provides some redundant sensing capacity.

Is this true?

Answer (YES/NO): NO